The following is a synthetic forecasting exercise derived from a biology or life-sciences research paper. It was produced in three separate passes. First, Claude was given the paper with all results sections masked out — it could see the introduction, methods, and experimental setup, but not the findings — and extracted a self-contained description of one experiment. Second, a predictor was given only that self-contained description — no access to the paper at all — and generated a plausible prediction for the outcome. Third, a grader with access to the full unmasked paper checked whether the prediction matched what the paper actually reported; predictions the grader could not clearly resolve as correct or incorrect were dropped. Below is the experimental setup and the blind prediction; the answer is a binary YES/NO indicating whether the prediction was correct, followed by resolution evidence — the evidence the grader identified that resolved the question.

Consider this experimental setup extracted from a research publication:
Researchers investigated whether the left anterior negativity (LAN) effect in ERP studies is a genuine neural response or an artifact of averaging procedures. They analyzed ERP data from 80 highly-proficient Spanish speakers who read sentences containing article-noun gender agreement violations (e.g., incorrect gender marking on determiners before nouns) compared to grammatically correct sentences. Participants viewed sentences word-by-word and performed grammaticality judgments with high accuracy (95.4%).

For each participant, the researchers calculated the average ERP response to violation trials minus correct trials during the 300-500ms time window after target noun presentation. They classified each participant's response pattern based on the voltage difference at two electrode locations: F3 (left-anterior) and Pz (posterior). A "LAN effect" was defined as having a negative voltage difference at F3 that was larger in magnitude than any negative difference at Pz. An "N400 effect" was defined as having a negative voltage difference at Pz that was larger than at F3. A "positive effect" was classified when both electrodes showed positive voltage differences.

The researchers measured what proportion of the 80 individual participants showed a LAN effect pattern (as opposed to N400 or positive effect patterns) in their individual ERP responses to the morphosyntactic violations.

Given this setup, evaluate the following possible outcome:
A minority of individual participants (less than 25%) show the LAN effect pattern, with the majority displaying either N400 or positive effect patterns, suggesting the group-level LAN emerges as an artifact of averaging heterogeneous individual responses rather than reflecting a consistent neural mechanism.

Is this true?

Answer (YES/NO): NO